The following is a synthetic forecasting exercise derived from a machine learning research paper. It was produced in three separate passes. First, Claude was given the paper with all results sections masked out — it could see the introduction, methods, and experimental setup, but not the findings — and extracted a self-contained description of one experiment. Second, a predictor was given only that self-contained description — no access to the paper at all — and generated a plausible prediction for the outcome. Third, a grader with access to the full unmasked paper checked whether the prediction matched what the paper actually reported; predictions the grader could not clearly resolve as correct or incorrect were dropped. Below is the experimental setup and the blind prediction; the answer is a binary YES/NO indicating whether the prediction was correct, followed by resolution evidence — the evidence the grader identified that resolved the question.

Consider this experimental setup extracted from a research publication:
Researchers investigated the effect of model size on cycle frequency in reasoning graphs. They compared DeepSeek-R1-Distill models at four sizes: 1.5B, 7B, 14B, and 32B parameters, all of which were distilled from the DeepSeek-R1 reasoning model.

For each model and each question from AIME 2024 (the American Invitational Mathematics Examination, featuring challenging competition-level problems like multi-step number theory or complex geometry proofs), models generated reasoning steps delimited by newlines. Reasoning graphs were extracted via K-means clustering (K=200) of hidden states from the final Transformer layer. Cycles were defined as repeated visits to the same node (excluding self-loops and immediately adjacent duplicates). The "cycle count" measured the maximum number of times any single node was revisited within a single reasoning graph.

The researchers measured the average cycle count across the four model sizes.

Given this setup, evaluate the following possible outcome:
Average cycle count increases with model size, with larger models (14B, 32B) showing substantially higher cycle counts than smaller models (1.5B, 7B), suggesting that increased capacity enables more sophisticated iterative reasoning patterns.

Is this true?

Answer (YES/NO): YES